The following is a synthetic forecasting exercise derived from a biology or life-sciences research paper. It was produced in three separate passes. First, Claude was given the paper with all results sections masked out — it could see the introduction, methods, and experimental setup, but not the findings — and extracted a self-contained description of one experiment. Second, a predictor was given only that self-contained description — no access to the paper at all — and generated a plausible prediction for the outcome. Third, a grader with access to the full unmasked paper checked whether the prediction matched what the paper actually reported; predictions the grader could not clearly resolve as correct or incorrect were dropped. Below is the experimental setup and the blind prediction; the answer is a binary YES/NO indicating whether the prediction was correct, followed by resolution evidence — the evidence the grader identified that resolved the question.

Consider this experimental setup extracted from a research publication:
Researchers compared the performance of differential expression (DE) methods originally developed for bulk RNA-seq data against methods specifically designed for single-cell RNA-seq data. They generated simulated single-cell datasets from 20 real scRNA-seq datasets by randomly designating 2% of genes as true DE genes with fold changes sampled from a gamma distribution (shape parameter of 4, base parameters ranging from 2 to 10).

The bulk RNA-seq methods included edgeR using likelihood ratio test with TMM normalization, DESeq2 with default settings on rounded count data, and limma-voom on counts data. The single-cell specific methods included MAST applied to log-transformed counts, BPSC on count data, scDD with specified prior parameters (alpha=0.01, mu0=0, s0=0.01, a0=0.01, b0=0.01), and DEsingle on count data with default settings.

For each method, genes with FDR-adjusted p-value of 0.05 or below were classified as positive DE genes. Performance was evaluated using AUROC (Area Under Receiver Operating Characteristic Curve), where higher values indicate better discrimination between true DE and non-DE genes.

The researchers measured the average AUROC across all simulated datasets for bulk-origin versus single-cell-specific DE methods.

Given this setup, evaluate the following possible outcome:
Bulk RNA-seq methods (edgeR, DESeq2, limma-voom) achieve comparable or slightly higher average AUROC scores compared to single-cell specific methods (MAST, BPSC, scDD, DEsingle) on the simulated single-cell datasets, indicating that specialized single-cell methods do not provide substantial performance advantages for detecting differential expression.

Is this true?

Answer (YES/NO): YES